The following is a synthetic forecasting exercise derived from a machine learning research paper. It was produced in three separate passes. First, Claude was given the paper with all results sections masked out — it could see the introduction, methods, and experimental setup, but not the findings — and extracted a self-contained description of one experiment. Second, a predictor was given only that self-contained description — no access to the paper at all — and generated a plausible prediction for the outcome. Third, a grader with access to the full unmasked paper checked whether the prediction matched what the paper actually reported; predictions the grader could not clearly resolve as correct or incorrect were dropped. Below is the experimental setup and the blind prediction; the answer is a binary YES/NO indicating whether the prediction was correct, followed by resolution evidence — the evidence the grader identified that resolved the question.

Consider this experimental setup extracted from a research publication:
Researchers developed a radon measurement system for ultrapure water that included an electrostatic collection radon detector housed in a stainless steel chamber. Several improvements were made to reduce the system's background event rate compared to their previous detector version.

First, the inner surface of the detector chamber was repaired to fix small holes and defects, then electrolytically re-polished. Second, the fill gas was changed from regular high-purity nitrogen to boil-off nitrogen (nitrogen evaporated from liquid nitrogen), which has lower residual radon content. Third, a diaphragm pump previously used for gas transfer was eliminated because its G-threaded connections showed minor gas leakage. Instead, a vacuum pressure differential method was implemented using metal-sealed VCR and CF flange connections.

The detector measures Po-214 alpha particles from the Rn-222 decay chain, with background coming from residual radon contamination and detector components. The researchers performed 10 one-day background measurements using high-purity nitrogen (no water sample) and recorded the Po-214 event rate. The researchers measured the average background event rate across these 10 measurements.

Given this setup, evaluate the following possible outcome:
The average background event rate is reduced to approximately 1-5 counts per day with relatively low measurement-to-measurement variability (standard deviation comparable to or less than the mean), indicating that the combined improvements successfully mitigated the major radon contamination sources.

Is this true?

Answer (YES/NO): YES